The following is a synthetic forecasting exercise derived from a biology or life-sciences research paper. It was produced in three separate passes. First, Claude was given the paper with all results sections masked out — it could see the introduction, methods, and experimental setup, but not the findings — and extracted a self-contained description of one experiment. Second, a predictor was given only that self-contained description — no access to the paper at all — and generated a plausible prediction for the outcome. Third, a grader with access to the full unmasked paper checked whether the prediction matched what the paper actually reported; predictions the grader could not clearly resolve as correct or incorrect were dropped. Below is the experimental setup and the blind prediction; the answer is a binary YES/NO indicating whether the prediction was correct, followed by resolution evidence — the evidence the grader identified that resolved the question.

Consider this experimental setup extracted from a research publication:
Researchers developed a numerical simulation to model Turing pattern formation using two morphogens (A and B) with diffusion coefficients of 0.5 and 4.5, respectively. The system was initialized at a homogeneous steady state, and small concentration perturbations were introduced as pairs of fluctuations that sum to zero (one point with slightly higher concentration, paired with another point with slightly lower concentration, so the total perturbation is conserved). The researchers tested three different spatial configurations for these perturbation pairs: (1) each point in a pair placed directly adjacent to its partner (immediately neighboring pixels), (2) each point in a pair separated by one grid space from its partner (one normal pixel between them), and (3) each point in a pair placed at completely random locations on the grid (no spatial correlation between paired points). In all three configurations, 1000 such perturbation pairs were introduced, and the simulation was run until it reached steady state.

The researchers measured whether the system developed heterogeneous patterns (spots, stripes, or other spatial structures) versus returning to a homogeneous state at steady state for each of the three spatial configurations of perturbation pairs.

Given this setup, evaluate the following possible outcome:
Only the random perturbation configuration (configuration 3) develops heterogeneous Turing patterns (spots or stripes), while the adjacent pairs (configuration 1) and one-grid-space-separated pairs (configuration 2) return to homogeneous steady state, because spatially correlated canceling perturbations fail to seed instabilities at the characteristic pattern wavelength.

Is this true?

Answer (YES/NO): NO